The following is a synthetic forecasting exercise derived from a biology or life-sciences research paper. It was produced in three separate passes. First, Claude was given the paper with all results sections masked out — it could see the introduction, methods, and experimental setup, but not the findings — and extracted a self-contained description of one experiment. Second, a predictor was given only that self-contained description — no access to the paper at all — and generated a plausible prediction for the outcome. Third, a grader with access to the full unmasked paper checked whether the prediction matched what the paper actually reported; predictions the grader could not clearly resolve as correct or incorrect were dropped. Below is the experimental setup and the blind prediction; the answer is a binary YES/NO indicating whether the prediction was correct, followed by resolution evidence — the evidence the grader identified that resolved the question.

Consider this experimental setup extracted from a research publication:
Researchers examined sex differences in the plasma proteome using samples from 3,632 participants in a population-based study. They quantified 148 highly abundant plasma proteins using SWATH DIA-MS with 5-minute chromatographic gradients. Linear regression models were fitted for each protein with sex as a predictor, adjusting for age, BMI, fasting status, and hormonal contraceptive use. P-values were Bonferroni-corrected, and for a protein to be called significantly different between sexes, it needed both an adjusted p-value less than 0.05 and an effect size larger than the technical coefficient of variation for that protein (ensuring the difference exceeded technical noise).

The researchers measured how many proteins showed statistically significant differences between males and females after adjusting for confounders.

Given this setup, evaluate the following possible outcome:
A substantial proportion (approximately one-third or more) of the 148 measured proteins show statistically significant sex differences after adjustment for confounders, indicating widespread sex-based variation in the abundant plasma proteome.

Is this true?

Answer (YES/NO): NO